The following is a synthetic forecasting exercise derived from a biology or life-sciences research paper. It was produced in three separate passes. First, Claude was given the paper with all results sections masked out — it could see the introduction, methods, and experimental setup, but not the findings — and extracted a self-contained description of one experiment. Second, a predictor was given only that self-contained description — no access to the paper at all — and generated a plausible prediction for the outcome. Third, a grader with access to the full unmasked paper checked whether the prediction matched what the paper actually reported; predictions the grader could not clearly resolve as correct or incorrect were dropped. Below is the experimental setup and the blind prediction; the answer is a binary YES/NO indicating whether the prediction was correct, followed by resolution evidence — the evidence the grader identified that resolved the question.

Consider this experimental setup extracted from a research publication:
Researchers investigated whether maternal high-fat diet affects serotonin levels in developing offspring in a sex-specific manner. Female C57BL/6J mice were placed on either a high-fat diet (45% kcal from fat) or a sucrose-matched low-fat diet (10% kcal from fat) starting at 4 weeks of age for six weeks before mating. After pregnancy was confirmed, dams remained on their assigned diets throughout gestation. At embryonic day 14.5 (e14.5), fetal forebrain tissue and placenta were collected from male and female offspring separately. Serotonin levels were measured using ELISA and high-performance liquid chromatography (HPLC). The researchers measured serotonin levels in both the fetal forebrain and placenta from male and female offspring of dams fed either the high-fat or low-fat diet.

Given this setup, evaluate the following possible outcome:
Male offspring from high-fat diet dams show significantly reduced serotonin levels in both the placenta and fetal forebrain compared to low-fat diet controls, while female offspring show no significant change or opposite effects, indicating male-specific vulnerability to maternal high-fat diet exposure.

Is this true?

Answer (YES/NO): YES